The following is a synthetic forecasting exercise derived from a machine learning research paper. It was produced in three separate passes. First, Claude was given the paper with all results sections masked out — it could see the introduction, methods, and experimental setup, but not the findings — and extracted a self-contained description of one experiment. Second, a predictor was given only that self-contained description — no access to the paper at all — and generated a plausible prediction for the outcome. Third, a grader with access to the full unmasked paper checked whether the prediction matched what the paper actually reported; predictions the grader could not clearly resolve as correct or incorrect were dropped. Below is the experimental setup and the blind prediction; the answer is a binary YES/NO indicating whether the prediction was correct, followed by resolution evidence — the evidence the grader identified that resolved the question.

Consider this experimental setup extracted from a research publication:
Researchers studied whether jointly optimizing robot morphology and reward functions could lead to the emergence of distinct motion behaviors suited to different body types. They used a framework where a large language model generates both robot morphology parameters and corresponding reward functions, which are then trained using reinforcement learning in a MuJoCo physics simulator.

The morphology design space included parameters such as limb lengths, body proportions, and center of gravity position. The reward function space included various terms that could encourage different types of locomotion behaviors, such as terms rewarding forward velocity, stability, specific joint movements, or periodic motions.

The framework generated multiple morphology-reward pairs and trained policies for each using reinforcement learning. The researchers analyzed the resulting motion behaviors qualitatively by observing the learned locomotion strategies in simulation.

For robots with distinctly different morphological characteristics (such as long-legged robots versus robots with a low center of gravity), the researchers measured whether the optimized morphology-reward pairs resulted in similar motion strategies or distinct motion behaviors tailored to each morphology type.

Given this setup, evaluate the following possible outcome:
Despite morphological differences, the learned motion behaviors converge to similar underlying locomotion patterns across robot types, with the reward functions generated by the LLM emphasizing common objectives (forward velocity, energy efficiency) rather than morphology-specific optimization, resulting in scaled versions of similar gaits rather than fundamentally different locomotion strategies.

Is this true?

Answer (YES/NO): NO